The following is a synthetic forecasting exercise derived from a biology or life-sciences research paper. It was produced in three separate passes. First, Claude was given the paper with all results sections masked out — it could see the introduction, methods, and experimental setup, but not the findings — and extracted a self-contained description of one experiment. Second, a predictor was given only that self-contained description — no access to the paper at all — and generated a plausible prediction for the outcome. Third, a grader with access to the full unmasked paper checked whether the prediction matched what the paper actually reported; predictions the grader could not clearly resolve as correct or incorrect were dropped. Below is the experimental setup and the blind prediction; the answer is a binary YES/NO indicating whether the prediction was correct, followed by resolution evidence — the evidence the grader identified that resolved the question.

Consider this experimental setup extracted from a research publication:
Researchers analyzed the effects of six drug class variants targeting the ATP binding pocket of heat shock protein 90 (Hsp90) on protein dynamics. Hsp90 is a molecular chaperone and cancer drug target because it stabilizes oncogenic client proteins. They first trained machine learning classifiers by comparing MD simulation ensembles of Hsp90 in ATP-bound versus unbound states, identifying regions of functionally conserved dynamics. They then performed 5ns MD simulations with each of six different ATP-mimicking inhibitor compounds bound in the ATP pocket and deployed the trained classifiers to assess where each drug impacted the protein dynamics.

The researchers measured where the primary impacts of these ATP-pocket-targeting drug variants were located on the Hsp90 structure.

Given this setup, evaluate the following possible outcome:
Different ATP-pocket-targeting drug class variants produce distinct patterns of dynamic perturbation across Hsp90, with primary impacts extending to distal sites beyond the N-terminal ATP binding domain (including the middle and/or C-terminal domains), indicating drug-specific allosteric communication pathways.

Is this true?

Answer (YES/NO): NO